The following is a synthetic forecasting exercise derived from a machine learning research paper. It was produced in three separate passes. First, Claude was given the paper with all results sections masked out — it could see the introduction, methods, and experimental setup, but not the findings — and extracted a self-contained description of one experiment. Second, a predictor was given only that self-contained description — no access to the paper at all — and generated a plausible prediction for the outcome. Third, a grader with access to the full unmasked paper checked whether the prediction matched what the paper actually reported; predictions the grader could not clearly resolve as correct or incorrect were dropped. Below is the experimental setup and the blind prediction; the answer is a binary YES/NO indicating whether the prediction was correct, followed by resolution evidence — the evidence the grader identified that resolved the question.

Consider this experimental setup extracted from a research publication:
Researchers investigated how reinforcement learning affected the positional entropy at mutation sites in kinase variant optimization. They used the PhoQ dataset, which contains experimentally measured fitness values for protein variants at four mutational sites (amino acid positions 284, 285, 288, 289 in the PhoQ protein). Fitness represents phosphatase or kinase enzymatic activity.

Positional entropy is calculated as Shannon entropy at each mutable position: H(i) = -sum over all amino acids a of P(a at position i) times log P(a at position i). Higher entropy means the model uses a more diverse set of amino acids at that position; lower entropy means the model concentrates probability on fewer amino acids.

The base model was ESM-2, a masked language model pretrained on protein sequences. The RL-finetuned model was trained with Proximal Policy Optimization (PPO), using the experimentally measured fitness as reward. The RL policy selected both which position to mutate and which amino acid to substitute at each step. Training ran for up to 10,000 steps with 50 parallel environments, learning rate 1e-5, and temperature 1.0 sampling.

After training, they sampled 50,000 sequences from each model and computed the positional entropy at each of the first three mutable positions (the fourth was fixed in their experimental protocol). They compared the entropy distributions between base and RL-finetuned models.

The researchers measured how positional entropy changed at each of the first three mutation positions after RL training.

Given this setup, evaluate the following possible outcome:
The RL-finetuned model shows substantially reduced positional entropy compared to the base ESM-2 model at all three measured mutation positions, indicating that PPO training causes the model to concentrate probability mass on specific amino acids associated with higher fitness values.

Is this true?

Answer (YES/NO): NO